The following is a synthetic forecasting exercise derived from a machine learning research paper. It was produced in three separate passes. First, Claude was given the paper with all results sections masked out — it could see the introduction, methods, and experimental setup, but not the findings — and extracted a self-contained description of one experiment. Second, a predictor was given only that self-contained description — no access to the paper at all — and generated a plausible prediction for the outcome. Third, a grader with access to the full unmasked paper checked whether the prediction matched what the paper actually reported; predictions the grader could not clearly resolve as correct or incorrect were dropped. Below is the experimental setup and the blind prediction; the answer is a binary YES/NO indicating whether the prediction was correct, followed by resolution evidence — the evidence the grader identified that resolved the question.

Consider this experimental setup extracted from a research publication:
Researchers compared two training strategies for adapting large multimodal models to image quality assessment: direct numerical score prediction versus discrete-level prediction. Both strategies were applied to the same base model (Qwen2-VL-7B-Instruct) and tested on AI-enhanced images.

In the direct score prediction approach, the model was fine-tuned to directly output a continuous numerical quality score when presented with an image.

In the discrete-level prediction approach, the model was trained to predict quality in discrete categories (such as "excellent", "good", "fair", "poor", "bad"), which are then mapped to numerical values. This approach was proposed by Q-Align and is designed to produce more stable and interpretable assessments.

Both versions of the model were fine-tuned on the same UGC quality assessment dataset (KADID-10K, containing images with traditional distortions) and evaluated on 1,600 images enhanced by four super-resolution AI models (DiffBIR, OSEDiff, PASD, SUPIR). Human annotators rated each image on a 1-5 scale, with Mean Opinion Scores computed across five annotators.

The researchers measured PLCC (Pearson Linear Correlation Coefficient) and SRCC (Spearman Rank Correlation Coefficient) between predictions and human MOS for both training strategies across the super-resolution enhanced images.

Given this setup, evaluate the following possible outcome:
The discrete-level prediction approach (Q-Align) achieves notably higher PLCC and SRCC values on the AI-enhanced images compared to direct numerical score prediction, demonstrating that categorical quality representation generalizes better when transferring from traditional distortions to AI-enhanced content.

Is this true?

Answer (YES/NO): YES